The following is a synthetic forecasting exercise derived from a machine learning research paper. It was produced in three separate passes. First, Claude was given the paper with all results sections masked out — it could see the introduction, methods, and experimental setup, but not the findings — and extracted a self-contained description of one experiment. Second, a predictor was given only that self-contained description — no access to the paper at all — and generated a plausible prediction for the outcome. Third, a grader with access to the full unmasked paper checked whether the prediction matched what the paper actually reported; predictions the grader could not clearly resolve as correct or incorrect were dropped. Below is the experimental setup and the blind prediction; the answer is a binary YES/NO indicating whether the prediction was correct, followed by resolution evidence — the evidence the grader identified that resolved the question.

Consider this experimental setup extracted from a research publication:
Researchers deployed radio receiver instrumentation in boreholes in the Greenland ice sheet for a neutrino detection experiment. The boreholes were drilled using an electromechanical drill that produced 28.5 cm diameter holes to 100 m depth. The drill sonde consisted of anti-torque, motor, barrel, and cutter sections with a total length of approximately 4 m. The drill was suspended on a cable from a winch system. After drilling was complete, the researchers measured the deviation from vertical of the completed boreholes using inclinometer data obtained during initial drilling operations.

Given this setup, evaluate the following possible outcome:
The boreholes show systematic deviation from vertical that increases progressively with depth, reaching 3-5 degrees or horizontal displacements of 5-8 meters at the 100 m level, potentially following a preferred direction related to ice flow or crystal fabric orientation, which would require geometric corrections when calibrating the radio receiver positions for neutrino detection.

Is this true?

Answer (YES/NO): NO